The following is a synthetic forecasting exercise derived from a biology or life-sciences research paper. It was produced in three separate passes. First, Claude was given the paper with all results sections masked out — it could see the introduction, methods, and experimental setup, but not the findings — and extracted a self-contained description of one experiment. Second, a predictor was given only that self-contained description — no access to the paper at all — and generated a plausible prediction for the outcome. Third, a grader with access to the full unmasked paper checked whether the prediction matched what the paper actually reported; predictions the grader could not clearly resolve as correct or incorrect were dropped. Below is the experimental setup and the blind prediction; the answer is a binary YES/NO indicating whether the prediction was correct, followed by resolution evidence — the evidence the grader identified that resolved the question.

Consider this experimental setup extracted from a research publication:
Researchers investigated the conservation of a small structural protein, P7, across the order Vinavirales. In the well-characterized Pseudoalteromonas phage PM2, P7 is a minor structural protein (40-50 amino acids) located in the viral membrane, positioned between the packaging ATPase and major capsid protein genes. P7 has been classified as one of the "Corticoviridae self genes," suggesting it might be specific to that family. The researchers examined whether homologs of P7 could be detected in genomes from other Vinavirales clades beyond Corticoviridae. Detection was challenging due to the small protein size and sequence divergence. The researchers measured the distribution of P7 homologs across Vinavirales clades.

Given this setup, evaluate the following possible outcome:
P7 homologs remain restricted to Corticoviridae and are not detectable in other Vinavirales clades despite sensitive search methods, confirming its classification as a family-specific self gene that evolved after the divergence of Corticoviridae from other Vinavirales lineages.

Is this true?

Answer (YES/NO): NO